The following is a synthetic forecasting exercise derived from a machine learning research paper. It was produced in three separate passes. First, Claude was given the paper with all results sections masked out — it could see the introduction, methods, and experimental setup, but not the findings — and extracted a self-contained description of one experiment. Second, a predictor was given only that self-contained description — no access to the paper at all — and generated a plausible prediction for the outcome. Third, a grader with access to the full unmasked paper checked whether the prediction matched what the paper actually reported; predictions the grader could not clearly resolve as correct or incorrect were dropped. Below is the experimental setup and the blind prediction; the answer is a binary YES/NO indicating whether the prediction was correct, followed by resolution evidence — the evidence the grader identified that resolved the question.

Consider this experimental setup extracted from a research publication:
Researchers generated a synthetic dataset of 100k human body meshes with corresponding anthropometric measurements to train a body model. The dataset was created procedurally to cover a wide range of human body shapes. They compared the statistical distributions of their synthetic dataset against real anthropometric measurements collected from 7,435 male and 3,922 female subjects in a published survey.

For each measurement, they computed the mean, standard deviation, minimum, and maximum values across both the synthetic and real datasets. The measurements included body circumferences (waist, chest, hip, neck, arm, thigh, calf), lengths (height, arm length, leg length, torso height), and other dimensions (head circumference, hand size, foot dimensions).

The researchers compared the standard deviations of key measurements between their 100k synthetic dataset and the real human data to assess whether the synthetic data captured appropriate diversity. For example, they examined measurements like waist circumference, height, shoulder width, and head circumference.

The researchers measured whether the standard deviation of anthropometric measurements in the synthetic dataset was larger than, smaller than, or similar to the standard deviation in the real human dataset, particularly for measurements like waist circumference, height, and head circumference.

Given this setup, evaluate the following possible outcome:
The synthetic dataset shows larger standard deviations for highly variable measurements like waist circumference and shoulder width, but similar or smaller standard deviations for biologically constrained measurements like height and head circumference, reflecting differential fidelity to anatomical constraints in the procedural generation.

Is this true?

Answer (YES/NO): NO